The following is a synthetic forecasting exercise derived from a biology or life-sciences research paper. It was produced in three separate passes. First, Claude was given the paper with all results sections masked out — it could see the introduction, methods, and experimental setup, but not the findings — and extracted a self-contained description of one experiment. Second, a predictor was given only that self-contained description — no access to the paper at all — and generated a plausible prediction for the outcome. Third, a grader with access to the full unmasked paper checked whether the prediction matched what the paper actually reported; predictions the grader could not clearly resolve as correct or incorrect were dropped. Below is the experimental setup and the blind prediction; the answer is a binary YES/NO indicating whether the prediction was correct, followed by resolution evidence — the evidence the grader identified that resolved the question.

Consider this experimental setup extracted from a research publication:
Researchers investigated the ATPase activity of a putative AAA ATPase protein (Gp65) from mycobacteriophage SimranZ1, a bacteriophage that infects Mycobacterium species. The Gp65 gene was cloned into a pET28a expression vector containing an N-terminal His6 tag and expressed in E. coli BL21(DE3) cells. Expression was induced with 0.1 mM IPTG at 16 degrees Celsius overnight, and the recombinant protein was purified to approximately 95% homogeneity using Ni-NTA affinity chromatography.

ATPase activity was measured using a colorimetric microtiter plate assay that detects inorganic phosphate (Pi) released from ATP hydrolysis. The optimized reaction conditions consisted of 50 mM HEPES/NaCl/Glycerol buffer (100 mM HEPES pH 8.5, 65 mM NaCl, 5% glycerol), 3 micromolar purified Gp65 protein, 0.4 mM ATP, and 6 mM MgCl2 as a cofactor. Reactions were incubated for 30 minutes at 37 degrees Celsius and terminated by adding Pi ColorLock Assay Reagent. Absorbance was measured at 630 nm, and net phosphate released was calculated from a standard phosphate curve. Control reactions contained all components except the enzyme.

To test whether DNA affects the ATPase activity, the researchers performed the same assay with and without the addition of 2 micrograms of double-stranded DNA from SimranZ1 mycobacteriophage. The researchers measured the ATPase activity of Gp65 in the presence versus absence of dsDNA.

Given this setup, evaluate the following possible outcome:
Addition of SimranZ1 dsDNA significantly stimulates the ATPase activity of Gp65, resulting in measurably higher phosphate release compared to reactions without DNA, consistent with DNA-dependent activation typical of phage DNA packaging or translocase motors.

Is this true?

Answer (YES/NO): YES